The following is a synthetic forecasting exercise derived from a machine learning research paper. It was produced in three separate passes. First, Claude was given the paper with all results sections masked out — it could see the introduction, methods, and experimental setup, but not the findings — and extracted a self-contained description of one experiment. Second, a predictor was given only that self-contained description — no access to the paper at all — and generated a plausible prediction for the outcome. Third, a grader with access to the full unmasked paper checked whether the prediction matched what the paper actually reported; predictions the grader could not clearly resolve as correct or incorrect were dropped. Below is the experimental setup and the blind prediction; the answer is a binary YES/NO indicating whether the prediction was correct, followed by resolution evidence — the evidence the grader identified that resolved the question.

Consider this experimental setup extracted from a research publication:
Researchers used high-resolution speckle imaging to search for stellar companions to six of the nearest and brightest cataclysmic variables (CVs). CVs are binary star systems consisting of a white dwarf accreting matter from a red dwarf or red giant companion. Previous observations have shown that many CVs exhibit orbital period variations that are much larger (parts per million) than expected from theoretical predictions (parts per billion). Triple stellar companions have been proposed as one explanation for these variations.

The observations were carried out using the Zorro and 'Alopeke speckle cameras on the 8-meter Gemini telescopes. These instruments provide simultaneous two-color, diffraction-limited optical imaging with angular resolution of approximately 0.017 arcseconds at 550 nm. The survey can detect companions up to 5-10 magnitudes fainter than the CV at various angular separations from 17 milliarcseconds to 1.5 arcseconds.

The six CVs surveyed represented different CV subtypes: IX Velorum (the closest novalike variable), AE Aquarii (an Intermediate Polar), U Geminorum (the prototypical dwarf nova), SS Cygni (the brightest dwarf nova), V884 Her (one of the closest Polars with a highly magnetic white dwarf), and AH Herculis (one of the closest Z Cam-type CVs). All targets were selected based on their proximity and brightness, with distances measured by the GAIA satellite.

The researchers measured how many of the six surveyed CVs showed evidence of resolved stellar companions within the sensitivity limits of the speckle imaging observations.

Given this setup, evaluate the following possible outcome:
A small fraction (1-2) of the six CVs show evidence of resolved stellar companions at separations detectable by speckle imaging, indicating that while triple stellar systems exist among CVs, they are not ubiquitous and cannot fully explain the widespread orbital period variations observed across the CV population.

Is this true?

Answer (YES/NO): NO